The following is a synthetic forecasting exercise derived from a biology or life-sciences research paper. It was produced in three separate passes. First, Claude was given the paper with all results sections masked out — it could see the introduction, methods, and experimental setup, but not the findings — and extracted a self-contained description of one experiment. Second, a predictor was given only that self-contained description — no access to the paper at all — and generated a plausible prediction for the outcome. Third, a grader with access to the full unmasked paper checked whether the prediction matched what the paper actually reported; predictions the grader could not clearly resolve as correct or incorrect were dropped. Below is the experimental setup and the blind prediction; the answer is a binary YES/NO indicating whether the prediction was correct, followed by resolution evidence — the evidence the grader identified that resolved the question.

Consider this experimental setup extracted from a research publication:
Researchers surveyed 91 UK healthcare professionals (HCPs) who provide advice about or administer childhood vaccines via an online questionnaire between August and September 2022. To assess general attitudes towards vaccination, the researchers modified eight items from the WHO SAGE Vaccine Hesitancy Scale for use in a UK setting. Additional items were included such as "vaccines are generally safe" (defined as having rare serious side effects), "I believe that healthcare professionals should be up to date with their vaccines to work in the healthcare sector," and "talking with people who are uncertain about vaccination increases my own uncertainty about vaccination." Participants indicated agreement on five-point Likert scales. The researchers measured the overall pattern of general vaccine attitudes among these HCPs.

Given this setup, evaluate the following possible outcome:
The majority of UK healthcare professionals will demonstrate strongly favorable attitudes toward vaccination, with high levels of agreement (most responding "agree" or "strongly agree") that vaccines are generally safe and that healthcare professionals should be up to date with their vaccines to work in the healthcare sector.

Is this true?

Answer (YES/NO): YES